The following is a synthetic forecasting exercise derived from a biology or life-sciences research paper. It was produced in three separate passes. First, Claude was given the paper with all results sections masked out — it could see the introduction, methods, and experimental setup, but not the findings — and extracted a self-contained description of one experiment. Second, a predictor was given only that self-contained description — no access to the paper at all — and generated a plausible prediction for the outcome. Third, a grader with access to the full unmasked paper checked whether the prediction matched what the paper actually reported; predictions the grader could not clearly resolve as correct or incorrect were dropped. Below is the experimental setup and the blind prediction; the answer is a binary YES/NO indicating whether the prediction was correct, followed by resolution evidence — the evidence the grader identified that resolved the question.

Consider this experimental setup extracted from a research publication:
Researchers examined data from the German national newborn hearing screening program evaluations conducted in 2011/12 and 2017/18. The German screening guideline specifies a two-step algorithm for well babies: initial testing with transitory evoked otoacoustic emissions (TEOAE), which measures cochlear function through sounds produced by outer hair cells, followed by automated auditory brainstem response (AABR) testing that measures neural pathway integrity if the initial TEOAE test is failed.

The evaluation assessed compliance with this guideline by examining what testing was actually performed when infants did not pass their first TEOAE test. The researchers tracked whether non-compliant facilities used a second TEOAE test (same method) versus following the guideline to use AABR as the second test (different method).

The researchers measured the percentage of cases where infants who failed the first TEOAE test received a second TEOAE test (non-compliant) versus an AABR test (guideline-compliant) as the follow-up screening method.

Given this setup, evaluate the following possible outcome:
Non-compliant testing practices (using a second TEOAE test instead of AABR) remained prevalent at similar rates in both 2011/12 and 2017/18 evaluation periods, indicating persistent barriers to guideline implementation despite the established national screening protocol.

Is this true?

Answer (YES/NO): YES